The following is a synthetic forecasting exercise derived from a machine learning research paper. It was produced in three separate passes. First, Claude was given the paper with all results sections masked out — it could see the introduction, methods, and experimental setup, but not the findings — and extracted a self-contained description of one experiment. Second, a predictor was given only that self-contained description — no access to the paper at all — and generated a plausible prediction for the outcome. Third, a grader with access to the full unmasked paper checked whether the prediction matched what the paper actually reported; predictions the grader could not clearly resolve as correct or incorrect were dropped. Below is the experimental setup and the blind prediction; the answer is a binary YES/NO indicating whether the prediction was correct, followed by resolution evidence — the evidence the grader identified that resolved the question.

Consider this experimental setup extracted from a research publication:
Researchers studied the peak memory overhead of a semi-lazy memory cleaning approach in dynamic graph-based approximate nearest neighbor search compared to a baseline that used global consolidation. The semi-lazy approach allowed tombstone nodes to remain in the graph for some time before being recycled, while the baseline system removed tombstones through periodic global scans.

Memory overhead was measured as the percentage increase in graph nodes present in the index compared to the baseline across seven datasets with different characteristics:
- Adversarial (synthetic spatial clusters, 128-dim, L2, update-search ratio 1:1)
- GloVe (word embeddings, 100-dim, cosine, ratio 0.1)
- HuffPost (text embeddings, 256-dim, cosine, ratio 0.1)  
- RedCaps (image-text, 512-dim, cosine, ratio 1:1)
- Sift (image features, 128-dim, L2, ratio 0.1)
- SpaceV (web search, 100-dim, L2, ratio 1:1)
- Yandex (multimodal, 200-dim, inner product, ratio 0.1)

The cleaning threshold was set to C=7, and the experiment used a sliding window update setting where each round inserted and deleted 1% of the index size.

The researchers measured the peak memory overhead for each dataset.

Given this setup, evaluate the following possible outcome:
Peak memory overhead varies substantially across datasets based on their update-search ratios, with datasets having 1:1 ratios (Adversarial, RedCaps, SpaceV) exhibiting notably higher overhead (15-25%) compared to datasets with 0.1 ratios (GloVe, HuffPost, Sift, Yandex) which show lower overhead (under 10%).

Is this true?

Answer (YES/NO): NO